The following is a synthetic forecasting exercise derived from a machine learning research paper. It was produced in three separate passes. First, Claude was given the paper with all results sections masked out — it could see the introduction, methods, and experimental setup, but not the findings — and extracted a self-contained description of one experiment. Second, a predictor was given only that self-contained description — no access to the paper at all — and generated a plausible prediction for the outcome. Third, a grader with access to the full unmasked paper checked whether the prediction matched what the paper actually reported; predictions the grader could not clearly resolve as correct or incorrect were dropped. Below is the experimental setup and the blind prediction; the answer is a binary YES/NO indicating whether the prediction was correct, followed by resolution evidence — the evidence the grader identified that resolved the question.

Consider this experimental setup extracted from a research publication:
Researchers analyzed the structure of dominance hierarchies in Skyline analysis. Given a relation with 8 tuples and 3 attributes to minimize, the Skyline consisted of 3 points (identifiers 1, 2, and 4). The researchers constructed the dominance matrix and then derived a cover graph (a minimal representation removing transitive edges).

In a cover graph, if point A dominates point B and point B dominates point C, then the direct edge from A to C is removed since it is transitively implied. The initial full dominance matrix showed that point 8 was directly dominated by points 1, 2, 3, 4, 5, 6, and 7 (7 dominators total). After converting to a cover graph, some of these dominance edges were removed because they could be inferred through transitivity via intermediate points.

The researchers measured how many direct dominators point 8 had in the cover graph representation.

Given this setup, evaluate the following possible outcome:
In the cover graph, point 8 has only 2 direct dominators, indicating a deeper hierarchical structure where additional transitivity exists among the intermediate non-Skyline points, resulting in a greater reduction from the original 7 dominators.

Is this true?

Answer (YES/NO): NO